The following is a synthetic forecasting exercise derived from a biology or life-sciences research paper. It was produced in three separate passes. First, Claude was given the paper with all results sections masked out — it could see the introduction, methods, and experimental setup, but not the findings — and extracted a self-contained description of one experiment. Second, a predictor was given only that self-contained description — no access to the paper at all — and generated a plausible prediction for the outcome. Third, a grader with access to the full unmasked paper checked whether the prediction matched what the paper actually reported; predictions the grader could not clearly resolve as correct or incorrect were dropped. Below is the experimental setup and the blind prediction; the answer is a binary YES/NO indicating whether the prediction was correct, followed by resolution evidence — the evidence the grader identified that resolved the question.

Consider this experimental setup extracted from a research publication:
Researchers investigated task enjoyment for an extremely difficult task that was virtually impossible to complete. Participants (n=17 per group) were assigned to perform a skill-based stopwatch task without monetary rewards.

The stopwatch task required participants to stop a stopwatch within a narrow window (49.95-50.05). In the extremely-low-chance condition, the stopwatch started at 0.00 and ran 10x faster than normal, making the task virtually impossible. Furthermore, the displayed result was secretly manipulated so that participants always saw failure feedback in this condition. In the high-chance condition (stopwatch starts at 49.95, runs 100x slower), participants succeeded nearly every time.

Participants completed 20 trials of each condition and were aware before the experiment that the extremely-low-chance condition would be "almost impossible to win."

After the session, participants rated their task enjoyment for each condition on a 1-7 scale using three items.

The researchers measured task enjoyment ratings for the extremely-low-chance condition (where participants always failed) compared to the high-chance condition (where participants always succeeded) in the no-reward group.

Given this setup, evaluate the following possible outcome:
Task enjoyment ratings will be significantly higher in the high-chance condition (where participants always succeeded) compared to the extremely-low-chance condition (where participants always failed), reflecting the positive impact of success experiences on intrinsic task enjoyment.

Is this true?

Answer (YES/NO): NO